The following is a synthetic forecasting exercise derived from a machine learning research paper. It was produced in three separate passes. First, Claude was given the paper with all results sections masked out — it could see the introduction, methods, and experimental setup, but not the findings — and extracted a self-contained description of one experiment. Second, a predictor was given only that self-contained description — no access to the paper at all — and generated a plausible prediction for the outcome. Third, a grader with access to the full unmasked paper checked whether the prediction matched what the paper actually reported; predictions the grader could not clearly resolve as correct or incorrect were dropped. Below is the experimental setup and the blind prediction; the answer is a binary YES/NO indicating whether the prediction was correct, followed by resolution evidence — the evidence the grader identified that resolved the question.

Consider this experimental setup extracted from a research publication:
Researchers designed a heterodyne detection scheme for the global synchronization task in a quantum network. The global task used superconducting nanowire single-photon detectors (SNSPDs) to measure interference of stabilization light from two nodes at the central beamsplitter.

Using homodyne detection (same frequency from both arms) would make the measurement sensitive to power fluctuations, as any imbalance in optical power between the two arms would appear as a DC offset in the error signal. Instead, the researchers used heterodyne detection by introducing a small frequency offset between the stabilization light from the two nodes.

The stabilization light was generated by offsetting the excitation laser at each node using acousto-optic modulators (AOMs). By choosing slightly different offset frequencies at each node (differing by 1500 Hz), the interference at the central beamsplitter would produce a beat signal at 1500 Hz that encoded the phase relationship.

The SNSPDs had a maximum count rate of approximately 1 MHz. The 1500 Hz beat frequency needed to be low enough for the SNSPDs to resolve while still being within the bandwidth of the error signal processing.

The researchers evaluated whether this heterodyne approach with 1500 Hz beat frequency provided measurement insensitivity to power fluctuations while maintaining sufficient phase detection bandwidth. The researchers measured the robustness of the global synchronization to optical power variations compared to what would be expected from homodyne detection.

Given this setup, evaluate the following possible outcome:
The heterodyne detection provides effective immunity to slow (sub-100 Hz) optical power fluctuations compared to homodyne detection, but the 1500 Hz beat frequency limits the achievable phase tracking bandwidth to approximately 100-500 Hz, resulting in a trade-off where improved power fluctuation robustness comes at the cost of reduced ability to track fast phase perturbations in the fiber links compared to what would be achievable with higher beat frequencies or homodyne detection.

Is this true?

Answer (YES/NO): NO